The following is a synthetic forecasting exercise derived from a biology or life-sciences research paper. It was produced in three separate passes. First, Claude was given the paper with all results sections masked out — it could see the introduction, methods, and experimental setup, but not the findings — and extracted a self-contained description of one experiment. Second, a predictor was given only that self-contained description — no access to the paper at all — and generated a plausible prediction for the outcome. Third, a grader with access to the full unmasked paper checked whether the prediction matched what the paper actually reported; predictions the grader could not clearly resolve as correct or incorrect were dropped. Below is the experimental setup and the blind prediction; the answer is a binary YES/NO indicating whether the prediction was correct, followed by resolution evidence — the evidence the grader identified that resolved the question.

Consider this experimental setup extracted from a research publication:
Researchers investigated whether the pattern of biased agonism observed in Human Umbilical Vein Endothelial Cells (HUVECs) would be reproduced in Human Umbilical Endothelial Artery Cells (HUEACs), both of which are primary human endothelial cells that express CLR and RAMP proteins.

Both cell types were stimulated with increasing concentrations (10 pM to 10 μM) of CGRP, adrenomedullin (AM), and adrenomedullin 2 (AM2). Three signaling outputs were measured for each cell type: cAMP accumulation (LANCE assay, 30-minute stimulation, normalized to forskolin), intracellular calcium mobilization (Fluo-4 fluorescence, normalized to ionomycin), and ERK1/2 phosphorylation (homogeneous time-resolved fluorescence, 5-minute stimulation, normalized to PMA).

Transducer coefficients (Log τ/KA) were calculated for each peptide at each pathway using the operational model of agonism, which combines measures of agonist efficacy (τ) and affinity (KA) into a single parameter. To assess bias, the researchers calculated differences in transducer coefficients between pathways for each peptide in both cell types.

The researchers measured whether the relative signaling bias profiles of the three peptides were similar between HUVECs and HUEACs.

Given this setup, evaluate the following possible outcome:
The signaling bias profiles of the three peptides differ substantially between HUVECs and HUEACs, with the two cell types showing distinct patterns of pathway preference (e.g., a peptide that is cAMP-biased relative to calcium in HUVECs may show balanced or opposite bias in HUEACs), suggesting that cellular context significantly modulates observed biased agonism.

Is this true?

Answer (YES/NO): NO